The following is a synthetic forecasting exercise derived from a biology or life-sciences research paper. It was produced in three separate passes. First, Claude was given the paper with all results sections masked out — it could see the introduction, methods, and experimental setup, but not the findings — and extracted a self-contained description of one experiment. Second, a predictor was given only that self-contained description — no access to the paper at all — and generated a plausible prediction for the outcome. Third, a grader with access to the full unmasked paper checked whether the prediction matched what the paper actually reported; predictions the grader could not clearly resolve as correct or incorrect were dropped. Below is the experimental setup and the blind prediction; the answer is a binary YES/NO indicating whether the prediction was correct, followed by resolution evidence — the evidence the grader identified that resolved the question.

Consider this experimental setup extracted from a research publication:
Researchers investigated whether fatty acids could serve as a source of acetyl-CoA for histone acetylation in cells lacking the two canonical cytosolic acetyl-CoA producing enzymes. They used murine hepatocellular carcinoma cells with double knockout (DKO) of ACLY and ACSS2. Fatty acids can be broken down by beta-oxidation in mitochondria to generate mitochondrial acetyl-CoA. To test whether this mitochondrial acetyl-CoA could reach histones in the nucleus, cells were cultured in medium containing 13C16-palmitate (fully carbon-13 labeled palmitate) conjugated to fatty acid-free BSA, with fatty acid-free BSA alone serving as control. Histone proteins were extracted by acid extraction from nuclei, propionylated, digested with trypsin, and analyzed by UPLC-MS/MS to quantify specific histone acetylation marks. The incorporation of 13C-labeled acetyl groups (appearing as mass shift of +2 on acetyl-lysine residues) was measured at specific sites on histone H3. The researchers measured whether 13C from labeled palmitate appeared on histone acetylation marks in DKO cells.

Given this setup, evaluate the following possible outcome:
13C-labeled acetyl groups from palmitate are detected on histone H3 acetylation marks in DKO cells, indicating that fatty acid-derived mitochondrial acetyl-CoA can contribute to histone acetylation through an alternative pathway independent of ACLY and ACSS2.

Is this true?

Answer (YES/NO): YES